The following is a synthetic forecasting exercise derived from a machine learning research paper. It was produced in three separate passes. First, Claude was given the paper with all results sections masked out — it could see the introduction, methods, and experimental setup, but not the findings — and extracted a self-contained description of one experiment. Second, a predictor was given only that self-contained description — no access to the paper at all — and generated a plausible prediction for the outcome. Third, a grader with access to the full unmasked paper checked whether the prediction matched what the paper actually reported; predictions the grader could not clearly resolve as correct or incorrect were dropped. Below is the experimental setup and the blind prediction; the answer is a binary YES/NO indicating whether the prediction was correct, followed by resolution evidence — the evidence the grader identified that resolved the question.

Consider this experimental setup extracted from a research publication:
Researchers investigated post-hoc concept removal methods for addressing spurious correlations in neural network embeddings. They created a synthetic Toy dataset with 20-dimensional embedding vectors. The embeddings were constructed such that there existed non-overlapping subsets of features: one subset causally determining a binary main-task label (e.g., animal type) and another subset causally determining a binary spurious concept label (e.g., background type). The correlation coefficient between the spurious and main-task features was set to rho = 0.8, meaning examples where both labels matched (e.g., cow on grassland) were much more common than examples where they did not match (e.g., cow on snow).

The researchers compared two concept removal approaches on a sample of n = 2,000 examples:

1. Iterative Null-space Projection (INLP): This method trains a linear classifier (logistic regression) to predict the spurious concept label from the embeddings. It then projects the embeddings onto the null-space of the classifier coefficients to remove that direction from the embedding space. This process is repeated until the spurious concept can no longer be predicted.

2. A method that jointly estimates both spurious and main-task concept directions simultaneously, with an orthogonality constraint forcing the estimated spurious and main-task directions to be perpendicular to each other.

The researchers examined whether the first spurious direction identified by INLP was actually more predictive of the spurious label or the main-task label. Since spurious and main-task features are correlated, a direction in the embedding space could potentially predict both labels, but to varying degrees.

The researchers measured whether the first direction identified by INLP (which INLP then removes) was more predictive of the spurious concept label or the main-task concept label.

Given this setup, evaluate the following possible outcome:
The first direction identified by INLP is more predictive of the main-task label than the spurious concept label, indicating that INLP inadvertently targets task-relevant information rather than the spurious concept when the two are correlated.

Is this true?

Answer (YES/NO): YES